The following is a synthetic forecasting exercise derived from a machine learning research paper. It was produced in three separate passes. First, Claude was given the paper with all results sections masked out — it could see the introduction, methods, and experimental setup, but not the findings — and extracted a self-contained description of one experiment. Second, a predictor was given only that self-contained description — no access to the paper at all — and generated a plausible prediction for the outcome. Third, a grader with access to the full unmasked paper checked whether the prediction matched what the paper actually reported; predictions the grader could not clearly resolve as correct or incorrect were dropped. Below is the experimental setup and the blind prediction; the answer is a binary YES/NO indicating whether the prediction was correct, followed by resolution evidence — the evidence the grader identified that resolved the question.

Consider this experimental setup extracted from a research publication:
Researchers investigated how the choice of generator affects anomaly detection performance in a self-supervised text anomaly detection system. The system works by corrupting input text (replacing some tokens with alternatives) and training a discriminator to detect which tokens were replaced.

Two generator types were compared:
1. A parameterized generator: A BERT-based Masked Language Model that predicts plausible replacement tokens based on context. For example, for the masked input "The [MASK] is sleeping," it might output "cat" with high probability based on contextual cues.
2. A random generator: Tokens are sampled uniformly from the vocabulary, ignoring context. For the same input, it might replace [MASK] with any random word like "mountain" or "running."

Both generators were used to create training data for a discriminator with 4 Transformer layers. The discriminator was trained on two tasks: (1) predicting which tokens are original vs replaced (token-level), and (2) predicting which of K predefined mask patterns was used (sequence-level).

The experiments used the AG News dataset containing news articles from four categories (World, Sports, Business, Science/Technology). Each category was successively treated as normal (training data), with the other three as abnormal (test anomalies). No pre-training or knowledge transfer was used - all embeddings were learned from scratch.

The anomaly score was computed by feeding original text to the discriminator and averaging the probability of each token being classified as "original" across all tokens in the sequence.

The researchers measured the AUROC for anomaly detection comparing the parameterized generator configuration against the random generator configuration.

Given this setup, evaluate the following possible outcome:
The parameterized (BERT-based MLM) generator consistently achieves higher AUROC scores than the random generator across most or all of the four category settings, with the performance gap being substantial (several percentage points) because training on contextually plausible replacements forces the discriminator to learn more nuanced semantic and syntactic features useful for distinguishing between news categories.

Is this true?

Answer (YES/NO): NO